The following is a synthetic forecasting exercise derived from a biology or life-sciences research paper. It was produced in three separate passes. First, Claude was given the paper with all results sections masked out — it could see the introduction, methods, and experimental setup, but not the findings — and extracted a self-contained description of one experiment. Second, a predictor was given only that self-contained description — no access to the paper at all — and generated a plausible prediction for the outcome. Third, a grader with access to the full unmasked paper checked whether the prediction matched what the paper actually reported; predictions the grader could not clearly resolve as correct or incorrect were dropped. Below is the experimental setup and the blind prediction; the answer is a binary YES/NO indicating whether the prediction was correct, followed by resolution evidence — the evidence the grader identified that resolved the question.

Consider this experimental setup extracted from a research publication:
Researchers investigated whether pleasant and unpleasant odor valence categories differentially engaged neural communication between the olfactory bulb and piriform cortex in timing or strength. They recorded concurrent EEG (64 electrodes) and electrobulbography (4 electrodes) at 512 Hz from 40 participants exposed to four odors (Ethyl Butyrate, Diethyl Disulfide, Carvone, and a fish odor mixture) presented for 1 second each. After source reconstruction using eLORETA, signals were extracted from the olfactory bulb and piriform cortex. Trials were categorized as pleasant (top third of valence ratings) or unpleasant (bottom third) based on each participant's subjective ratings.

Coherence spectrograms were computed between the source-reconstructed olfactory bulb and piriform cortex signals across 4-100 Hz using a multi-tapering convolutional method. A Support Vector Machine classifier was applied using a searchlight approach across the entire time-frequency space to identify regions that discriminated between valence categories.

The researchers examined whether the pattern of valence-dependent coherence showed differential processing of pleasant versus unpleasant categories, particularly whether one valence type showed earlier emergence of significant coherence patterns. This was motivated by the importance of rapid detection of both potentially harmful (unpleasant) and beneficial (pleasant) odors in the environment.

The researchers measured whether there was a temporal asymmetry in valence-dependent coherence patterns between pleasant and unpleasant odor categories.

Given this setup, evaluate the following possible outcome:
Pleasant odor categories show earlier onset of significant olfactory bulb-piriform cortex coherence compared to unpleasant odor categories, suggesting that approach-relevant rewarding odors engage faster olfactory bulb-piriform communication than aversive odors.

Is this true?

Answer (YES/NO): NO